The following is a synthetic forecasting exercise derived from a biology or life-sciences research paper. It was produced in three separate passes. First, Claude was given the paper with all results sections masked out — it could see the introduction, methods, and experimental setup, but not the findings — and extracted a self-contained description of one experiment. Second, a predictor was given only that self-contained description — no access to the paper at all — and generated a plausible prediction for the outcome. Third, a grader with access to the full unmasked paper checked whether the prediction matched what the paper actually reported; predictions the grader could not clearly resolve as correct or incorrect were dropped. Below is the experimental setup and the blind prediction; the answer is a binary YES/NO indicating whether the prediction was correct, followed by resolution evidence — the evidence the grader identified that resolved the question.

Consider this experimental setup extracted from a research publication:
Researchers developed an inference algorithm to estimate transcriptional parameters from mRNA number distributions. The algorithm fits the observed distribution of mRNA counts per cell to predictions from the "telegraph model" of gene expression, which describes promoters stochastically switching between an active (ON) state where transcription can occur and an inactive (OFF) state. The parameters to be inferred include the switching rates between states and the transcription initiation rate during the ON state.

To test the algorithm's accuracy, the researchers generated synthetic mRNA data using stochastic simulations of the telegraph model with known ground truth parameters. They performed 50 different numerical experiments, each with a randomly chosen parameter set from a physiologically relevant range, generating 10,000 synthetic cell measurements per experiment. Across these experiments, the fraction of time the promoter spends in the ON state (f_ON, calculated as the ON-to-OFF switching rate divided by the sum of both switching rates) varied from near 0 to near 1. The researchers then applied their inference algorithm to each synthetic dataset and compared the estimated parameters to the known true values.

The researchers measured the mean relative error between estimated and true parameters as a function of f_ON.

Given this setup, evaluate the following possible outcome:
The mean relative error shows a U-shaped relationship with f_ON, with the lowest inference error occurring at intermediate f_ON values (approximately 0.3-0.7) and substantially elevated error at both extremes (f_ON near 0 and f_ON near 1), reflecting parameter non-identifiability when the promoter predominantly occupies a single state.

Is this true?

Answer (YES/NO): YES